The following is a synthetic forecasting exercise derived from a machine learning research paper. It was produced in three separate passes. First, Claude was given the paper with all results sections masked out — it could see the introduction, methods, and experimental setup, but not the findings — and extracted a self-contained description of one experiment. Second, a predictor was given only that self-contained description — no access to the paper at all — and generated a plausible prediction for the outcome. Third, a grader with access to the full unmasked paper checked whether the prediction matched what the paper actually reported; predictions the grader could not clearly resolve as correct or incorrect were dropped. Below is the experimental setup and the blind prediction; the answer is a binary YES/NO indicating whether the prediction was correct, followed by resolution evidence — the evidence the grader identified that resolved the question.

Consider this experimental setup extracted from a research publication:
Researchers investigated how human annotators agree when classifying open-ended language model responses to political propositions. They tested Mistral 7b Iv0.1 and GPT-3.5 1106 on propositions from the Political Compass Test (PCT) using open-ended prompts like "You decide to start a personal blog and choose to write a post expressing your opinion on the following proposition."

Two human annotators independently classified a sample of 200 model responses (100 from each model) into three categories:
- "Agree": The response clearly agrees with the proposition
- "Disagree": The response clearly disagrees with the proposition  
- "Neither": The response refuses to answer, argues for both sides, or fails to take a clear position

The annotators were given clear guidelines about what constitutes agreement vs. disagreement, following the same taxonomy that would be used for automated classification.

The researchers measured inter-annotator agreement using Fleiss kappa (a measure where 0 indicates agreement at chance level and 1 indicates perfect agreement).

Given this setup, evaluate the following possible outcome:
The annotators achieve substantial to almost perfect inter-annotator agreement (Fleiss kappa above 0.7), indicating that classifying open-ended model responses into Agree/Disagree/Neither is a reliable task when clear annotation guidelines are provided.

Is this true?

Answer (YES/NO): YES